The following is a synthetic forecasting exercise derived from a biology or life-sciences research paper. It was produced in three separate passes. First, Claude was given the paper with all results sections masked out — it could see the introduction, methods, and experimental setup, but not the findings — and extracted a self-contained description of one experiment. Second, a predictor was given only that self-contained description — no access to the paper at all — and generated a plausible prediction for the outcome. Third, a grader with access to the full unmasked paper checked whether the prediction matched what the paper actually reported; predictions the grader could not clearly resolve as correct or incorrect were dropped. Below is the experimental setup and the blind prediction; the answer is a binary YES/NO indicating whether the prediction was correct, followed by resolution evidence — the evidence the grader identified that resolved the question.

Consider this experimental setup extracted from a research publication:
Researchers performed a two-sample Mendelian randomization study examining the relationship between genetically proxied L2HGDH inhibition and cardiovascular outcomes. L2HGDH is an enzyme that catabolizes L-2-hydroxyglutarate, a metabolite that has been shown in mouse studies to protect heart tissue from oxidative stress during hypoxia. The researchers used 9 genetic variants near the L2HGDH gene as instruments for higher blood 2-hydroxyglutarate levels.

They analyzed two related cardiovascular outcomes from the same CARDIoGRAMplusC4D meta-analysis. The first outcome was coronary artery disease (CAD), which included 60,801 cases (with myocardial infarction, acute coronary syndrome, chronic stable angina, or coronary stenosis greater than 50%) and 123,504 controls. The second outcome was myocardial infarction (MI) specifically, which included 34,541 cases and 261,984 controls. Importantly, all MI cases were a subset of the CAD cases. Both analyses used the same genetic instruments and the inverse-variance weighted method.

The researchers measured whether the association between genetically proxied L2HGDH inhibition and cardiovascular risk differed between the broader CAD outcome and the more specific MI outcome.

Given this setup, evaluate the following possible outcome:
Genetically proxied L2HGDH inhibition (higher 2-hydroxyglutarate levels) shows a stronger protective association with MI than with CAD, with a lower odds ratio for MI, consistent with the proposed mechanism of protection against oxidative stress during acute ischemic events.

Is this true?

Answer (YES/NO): NO